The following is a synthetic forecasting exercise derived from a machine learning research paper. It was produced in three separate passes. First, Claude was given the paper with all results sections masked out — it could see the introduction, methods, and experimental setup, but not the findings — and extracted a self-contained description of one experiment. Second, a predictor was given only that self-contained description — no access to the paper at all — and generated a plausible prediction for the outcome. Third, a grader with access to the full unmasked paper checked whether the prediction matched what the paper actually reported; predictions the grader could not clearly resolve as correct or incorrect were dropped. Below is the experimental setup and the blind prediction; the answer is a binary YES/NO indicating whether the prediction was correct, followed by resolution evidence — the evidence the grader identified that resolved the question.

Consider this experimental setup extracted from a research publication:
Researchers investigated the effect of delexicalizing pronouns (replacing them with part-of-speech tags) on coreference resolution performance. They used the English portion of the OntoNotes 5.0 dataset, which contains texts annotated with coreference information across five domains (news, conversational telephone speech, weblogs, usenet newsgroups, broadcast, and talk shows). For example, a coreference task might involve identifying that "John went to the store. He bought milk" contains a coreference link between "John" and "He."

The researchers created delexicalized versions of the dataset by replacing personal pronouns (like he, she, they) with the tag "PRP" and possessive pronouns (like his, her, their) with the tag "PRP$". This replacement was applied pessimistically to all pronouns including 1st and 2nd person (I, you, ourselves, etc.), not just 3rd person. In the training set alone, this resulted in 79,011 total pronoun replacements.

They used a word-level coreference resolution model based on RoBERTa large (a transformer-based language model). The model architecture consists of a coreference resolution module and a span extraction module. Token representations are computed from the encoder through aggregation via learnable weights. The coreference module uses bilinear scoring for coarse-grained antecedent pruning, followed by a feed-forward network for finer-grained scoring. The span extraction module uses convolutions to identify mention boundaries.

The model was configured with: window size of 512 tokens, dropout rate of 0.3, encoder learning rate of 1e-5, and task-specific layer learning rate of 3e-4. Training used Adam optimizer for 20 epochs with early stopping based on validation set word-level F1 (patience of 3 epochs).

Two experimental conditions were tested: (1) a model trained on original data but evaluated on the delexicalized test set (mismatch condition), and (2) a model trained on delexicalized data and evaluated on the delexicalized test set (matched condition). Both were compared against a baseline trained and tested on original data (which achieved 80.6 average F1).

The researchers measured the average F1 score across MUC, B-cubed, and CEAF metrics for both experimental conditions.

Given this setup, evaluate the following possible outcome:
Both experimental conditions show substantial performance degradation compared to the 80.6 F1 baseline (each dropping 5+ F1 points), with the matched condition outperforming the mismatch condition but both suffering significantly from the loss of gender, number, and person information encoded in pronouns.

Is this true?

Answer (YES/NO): NO